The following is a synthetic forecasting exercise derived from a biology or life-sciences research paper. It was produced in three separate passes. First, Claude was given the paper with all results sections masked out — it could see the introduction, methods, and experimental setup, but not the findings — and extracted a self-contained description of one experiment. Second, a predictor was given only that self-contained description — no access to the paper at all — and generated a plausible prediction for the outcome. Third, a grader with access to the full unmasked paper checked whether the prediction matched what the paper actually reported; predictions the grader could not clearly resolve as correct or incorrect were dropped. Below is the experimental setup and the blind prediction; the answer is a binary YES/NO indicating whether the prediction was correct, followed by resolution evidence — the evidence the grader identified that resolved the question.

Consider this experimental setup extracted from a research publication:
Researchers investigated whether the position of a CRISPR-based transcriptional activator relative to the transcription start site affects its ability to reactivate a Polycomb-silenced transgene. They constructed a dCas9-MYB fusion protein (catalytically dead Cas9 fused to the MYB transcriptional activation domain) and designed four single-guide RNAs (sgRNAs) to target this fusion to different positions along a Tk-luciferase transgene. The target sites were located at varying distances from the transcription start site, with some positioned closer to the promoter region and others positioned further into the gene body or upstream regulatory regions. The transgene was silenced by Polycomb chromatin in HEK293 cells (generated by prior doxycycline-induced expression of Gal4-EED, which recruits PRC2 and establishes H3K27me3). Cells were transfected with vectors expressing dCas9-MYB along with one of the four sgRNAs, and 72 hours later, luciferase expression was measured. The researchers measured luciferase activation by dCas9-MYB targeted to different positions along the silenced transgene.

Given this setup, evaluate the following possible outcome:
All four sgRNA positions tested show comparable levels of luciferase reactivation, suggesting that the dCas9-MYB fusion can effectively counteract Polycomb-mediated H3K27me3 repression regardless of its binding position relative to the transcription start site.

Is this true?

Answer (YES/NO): NO